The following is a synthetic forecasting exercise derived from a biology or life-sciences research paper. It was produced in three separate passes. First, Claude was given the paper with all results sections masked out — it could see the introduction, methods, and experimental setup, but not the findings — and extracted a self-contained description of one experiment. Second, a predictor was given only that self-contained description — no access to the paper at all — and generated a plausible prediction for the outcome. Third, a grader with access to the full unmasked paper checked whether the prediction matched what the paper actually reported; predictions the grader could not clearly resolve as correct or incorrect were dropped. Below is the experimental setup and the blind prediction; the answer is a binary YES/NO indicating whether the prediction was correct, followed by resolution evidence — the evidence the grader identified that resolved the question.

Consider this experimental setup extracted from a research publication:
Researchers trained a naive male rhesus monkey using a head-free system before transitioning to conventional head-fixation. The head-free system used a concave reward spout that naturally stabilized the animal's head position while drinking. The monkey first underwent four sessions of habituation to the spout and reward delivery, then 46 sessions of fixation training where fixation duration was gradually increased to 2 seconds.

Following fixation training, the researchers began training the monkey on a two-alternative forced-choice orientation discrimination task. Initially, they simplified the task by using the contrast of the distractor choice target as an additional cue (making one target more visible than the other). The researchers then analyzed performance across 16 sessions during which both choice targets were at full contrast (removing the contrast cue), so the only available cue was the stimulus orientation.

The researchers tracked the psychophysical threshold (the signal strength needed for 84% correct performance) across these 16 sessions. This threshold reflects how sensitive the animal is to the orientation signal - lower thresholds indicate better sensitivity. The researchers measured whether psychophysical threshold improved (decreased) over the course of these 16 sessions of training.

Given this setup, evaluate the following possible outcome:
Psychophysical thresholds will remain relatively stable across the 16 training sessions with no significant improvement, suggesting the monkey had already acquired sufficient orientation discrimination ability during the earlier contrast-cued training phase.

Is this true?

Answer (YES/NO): NO